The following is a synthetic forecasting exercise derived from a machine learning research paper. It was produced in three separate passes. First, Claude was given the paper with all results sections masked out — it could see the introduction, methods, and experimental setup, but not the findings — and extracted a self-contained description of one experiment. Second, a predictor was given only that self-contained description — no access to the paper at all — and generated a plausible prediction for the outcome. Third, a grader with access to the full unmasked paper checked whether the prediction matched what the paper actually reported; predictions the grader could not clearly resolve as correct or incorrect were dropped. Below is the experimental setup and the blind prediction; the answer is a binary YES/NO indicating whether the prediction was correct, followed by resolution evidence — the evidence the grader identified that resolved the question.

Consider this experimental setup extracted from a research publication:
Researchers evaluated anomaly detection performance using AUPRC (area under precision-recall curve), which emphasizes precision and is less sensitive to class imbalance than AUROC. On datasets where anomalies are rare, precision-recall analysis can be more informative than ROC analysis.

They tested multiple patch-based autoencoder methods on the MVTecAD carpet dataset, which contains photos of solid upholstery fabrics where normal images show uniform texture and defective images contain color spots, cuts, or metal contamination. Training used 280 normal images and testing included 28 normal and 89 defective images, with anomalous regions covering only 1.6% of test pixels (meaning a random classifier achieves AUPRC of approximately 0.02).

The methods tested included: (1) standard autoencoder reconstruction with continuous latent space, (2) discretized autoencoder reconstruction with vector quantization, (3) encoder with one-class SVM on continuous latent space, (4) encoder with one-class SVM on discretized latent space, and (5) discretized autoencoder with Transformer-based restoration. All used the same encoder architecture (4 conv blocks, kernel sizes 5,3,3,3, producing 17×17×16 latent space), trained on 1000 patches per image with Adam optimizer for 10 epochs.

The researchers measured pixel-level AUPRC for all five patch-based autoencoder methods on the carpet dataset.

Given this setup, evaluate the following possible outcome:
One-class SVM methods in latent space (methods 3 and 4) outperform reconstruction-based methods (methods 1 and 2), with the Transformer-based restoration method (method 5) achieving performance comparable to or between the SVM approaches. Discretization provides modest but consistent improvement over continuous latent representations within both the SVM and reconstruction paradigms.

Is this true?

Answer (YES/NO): NO